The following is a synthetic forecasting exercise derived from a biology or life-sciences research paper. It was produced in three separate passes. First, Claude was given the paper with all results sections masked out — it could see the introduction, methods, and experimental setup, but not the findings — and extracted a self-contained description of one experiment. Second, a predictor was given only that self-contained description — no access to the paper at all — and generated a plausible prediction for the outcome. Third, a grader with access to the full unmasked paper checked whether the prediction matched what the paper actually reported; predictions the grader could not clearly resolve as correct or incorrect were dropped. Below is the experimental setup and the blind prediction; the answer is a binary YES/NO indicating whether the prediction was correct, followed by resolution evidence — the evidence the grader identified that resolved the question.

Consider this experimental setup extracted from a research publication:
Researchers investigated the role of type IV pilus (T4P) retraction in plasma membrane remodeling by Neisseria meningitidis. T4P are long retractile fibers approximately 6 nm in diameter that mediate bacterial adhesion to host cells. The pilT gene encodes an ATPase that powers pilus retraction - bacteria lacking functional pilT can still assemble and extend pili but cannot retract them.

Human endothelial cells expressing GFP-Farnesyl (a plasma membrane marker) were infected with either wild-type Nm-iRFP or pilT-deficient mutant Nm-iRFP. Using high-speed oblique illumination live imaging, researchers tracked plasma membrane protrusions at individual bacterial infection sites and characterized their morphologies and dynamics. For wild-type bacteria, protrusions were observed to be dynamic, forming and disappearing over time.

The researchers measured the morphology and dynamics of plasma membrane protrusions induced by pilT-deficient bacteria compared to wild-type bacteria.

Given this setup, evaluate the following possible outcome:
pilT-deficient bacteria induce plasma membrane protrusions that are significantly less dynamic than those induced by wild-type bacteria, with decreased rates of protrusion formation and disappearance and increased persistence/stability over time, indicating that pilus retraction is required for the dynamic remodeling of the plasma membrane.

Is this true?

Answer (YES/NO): NO